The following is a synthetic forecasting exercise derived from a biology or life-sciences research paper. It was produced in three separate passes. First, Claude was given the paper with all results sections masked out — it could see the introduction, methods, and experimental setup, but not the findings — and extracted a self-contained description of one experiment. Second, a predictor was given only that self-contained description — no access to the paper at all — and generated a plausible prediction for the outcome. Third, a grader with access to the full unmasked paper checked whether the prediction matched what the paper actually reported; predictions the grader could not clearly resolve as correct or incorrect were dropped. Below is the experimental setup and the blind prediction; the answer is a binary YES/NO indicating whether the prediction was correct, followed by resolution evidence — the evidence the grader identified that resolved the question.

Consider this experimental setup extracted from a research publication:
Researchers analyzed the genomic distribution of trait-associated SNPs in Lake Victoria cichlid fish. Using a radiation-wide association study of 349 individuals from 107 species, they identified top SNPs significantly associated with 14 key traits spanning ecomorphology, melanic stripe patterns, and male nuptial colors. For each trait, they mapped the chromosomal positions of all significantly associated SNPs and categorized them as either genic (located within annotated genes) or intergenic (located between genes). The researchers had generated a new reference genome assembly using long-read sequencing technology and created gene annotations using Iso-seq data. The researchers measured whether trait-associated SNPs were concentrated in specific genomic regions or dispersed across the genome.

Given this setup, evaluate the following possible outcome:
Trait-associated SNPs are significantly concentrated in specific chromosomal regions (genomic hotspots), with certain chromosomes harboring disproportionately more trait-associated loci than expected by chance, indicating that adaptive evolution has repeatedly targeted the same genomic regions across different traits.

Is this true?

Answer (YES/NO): NO